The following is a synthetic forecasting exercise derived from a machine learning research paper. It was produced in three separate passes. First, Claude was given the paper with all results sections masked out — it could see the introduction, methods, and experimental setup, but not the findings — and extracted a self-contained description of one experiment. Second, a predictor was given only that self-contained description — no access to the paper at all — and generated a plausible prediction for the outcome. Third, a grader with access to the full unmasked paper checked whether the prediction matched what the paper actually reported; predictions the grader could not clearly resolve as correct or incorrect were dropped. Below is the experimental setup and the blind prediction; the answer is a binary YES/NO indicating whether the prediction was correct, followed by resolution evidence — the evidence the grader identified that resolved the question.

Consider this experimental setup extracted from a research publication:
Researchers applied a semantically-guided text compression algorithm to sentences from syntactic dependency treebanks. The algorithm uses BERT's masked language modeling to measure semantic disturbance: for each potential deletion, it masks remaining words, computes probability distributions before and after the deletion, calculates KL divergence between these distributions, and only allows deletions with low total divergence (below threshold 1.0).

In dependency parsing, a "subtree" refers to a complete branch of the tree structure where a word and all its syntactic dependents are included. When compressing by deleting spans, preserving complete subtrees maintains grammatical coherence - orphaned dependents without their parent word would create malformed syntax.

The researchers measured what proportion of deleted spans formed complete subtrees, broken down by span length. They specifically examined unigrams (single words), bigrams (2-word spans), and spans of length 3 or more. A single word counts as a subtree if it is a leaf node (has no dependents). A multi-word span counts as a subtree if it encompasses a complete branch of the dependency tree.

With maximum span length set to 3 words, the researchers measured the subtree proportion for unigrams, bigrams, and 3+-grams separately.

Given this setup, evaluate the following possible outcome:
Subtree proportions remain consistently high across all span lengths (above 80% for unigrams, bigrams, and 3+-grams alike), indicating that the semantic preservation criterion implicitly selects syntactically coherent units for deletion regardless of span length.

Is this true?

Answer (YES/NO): NO